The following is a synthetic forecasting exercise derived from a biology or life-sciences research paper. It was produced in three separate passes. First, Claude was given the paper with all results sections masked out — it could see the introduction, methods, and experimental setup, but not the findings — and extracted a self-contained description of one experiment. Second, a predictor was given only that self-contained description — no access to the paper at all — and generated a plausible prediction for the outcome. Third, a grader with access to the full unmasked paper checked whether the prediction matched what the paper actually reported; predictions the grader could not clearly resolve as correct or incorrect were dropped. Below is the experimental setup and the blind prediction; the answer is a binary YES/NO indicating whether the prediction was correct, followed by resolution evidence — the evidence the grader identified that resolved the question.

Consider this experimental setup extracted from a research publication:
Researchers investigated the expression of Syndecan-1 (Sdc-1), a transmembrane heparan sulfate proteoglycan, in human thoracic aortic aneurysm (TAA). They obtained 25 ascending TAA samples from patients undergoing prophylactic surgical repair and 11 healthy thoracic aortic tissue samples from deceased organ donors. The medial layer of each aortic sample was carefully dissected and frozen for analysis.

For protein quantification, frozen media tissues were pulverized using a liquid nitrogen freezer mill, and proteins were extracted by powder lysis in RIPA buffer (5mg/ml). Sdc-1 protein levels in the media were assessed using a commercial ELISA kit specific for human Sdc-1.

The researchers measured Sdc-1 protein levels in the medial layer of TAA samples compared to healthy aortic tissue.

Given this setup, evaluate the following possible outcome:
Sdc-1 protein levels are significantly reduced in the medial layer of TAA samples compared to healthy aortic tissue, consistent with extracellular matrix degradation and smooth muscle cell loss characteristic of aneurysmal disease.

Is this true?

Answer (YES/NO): NO